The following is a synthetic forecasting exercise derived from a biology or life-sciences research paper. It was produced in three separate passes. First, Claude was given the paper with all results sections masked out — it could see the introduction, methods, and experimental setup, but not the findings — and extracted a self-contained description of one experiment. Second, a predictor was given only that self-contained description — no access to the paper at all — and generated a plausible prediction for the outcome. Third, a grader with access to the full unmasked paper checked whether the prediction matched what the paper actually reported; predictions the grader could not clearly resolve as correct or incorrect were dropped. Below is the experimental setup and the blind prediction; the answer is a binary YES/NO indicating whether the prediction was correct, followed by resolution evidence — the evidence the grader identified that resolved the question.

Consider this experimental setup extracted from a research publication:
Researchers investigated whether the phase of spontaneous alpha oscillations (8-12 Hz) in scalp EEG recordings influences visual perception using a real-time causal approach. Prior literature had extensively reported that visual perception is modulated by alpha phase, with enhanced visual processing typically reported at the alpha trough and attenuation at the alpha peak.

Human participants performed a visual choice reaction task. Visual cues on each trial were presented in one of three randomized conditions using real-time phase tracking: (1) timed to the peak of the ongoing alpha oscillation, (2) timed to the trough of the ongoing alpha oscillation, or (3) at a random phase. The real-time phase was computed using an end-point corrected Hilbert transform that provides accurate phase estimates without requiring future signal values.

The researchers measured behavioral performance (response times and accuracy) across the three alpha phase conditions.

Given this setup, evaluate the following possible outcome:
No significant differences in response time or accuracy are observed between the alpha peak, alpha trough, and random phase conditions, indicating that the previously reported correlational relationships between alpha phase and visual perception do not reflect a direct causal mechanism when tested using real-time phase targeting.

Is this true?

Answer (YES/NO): YES